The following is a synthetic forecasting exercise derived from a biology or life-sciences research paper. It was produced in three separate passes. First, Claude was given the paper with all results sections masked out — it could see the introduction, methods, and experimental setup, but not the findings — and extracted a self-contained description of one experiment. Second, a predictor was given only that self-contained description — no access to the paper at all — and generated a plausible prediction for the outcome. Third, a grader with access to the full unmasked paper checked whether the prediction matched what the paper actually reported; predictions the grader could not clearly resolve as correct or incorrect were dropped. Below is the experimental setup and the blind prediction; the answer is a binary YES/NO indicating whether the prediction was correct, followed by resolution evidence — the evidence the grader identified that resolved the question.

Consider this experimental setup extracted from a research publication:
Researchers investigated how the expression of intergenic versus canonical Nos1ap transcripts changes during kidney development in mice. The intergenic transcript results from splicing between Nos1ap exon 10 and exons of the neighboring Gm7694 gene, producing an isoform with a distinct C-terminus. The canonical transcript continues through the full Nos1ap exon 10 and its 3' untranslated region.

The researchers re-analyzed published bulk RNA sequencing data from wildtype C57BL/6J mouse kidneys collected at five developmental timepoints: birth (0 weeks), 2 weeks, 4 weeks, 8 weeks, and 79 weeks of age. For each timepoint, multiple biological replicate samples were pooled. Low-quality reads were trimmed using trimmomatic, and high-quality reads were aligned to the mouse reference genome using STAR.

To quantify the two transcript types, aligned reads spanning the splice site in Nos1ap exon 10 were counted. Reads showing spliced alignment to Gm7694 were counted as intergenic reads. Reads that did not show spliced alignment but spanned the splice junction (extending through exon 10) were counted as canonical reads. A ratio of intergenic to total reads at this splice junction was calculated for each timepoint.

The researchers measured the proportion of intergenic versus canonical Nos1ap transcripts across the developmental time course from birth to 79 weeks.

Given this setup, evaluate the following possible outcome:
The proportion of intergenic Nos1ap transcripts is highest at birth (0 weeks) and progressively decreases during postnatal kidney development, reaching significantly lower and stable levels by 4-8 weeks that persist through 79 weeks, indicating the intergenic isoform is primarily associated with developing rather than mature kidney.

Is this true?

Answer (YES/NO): NO